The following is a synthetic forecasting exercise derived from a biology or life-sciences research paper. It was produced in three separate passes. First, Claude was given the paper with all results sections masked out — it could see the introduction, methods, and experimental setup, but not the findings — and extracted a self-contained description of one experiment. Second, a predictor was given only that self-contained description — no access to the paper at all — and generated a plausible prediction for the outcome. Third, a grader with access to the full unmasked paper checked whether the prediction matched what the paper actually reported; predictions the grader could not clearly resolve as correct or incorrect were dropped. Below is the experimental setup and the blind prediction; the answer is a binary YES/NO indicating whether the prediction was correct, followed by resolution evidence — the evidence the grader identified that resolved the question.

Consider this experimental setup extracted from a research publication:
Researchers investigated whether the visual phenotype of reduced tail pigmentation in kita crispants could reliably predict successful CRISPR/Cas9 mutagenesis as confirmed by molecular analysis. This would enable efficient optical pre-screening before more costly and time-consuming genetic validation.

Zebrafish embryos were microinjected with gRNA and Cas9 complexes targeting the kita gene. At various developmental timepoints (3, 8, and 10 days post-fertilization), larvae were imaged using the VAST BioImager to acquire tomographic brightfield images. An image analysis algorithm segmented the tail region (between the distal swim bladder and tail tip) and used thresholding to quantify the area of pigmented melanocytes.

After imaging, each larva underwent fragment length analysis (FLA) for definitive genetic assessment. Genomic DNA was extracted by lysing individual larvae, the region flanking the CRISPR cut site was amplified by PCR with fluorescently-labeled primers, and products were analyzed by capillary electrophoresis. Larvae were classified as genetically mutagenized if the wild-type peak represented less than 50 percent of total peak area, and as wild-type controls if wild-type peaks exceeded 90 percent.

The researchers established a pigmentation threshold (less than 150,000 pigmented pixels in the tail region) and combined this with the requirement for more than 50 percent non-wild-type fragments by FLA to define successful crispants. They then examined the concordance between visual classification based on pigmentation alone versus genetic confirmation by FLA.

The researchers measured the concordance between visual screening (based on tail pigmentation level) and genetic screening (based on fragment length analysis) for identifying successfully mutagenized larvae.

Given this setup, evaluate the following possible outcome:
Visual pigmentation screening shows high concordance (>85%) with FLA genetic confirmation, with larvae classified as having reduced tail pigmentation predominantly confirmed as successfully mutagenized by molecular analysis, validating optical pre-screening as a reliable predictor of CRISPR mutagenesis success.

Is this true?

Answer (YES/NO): YES